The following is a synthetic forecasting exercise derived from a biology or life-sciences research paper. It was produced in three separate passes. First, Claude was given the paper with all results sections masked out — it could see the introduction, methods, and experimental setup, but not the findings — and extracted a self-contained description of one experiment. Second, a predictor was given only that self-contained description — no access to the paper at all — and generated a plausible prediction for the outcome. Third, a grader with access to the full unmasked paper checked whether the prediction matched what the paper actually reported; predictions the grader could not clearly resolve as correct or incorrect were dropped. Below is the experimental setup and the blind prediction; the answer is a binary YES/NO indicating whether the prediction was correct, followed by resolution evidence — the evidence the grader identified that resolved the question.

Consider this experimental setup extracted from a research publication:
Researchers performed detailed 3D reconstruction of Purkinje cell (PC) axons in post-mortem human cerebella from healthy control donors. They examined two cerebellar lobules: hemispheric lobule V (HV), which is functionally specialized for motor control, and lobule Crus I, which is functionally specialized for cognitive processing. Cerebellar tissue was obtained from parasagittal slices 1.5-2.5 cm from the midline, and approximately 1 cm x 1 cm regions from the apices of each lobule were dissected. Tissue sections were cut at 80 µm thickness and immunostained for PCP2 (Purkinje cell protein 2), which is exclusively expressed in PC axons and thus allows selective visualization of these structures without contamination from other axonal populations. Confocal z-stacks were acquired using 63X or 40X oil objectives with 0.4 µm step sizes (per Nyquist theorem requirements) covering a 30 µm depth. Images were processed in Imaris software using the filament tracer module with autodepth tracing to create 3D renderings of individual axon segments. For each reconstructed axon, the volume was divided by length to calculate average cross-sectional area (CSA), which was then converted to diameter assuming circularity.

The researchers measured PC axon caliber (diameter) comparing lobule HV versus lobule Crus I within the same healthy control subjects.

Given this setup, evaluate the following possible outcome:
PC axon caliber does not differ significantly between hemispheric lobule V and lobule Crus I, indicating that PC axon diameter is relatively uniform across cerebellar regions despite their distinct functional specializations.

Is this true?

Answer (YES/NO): NO